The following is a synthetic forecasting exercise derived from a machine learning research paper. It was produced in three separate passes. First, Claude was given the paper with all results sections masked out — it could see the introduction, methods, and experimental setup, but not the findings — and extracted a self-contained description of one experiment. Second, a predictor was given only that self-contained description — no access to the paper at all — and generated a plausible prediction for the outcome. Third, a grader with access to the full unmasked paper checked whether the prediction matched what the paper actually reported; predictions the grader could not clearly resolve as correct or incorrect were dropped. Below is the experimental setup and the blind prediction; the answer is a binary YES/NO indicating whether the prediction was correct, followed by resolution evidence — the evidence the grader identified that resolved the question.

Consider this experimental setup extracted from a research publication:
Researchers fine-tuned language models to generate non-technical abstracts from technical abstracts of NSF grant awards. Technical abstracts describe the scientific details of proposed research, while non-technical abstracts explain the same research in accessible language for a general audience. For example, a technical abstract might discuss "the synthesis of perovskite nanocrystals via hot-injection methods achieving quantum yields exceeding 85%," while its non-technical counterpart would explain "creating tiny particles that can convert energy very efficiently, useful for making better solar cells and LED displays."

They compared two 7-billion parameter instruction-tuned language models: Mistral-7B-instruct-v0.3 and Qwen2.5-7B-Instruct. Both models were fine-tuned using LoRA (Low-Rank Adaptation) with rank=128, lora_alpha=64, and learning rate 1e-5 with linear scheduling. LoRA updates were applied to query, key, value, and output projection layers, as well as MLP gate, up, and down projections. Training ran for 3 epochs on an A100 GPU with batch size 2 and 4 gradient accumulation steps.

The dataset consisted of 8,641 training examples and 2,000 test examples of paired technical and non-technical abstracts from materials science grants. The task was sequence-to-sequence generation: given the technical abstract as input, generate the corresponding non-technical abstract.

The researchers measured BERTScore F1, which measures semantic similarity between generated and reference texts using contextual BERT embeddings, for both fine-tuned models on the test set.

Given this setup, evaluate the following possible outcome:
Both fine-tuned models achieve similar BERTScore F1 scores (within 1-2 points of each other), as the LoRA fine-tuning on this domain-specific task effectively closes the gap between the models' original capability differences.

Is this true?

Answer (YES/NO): YES